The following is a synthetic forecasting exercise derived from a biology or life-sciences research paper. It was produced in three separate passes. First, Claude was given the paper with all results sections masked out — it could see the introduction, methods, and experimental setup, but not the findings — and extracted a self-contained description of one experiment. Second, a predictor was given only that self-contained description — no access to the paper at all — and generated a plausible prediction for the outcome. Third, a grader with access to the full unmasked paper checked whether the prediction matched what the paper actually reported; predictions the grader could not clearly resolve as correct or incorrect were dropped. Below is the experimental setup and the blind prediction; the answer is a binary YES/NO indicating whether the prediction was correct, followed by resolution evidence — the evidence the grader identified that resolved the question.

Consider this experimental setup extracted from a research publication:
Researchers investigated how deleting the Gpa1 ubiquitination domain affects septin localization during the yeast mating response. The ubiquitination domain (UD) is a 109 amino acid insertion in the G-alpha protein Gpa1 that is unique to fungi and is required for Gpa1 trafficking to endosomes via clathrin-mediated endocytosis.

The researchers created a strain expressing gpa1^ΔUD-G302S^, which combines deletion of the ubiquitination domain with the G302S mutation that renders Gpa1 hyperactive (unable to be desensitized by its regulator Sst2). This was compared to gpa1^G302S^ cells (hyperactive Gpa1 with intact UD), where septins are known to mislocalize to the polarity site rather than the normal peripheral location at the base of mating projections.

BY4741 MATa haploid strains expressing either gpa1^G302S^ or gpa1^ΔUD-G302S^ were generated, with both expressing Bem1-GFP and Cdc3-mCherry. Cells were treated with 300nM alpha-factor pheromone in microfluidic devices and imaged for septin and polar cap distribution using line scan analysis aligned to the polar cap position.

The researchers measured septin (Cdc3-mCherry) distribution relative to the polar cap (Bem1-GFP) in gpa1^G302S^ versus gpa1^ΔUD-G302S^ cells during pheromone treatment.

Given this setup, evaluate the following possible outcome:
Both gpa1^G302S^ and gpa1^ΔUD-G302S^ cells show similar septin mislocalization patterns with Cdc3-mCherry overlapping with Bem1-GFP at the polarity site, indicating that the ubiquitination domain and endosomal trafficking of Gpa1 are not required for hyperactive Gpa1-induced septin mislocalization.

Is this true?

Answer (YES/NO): NO